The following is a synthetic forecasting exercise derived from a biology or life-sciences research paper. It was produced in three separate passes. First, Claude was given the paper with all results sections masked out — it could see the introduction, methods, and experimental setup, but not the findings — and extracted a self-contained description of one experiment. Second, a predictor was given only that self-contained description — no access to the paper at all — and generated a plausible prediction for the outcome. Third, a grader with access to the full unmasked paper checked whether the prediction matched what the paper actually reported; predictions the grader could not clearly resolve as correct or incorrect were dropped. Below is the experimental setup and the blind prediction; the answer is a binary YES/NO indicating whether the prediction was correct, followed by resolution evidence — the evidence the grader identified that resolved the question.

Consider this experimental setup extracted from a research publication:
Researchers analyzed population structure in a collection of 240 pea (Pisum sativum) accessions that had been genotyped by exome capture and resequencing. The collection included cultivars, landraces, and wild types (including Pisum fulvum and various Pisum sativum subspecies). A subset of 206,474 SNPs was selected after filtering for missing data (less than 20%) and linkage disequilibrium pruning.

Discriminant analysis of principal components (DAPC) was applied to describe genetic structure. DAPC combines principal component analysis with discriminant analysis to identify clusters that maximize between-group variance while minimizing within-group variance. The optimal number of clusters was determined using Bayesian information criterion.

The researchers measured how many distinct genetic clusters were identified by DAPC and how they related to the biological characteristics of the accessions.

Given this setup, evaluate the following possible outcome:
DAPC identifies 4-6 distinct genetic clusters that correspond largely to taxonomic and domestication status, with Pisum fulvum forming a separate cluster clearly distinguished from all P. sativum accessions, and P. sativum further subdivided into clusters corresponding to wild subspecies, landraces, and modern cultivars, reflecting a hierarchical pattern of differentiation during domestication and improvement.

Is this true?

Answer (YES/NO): NO